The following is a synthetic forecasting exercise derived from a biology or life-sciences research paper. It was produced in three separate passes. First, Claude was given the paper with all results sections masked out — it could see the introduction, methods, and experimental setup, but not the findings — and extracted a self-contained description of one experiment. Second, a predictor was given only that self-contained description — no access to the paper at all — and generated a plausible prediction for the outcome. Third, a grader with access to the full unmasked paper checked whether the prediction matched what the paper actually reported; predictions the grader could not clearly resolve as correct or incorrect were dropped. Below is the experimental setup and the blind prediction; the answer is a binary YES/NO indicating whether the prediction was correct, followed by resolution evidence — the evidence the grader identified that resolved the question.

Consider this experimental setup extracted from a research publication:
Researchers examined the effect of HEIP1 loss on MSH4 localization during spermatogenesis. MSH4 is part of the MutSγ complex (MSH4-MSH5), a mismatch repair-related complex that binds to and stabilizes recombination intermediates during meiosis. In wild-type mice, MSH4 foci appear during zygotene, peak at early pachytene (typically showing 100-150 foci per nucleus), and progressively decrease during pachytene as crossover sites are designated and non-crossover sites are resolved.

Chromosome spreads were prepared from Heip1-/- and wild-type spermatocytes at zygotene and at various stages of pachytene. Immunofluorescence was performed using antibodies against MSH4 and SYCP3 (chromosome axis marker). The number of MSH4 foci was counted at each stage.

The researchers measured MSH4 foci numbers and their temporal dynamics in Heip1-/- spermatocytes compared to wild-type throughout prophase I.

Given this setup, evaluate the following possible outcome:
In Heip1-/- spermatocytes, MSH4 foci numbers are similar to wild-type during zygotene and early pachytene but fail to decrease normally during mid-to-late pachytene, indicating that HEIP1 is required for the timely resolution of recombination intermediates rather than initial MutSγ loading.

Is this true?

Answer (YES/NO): NO